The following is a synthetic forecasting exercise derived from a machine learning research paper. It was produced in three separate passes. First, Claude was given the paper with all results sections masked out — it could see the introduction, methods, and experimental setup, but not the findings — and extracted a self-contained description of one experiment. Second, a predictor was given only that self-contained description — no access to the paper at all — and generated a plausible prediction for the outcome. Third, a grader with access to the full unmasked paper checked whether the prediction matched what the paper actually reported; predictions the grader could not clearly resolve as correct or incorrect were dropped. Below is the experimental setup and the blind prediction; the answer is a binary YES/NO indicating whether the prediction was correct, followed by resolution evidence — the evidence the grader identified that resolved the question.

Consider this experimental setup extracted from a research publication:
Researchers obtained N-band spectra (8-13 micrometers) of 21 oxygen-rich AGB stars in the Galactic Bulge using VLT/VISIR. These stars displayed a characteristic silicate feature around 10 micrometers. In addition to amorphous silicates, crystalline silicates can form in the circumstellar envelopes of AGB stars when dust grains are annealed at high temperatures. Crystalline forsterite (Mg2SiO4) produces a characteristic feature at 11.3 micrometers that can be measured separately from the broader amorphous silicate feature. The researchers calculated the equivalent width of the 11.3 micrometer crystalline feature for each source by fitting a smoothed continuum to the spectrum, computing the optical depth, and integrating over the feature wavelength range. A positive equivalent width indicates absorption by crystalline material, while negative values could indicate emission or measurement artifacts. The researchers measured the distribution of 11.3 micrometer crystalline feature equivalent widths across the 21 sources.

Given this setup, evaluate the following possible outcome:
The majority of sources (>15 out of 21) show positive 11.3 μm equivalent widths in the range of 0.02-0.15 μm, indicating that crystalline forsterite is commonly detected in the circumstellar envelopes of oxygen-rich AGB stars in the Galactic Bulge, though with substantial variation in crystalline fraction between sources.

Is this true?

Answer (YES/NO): NO